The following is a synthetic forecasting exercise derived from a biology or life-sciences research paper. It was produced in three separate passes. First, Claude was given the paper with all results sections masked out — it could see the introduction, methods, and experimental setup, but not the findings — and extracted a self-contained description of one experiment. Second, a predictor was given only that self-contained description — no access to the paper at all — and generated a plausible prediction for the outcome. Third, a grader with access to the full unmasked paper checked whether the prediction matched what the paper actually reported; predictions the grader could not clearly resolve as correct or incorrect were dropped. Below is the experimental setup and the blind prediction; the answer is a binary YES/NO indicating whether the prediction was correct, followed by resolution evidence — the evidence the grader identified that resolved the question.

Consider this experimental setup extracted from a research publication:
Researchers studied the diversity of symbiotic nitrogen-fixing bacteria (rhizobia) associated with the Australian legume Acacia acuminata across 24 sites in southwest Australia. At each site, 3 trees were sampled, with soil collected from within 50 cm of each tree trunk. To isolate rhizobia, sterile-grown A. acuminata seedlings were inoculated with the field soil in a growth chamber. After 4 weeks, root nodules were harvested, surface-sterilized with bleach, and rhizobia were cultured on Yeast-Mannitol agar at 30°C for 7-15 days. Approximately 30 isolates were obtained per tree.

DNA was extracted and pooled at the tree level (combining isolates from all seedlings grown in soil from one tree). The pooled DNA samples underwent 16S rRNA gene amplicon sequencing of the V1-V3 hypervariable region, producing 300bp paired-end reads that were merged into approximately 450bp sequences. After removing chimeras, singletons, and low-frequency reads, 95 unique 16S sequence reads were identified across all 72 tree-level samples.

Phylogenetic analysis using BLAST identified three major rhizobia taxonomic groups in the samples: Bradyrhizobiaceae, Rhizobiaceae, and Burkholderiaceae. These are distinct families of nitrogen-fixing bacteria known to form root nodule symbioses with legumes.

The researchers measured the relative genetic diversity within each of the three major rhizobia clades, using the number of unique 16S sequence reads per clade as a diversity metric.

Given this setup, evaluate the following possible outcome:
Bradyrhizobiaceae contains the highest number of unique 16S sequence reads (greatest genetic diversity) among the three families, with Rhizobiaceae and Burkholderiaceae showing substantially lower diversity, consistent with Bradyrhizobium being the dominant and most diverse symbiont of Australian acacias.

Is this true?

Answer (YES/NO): YES